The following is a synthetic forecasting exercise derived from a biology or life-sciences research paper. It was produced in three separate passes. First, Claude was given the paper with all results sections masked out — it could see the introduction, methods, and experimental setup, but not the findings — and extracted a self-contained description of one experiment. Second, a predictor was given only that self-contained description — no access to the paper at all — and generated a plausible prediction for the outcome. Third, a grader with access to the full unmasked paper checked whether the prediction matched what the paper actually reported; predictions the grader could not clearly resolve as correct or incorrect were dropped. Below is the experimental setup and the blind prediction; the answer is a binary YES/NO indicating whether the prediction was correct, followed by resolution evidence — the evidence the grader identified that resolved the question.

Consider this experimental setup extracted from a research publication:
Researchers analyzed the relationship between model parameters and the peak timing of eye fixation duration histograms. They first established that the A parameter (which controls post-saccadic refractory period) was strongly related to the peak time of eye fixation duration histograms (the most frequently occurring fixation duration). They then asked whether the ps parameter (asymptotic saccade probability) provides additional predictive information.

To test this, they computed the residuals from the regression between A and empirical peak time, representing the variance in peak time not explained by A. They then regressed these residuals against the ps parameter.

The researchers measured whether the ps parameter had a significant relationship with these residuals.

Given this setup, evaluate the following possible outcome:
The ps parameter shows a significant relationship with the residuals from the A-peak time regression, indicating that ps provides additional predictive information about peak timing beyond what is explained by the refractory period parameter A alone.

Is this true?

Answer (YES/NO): YES